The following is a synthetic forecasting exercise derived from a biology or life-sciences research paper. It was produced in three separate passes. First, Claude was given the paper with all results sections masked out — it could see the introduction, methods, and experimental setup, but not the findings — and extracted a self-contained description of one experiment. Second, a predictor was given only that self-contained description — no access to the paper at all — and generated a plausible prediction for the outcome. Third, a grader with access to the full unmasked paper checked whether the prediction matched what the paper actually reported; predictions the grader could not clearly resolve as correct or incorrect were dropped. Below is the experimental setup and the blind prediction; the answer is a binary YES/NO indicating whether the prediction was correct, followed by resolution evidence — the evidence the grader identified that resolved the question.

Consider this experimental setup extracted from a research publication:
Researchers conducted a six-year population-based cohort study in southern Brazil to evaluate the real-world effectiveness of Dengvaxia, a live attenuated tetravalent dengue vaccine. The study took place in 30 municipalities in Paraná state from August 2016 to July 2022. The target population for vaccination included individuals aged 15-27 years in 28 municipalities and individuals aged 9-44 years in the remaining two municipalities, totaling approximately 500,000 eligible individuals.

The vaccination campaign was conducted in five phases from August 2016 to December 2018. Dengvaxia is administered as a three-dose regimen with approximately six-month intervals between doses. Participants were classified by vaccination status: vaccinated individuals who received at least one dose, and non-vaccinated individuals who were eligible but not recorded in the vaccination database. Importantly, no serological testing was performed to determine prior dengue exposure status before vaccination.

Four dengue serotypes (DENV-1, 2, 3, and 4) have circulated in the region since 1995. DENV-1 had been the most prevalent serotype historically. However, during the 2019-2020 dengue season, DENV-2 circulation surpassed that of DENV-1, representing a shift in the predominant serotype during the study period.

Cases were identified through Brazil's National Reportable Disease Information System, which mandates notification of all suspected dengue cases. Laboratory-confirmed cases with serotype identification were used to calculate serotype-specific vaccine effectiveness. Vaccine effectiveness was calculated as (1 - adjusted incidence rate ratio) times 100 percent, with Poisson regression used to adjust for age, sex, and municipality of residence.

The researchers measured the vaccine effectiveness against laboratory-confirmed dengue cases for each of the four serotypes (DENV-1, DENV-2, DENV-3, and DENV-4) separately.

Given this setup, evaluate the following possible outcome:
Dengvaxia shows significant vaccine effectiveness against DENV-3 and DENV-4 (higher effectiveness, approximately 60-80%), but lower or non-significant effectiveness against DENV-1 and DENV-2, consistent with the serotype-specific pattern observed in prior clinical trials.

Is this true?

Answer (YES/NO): NO